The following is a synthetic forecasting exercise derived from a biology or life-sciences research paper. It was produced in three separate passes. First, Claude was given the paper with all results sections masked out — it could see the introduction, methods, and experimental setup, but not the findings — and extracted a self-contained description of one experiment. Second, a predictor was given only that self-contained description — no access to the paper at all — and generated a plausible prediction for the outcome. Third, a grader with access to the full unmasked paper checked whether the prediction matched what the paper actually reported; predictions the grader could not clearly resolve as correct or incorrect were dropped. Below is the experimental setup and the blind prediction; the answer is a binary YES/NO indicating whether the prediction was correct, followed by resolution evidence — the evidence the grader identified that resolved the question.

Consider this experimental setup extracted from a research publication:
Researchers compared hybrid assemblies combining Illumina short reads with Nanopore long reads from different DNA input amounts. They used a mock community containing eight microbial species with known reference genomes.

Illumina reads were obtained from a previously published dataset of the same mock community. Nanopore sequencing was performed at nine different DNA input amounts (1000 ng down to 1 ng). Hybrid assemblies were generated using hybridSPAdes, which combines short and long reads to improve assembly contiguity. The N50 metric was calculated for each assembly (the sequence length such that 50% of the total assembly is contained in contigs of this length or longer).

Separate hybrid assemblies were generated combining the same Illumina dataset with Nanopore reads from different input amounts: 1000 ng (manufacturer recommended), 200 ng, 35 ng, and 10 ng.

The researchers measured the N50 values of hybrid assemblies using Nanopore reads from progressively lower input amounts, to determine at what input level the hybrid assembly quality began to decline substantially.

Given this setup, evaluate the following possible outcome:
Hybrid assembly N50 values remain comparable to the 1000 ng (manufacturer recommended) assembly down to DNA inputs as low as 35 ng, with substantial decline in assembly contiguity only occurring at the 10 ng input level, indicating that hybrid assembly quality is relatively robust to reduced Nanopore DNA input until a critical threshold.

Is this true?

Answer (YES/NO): NO